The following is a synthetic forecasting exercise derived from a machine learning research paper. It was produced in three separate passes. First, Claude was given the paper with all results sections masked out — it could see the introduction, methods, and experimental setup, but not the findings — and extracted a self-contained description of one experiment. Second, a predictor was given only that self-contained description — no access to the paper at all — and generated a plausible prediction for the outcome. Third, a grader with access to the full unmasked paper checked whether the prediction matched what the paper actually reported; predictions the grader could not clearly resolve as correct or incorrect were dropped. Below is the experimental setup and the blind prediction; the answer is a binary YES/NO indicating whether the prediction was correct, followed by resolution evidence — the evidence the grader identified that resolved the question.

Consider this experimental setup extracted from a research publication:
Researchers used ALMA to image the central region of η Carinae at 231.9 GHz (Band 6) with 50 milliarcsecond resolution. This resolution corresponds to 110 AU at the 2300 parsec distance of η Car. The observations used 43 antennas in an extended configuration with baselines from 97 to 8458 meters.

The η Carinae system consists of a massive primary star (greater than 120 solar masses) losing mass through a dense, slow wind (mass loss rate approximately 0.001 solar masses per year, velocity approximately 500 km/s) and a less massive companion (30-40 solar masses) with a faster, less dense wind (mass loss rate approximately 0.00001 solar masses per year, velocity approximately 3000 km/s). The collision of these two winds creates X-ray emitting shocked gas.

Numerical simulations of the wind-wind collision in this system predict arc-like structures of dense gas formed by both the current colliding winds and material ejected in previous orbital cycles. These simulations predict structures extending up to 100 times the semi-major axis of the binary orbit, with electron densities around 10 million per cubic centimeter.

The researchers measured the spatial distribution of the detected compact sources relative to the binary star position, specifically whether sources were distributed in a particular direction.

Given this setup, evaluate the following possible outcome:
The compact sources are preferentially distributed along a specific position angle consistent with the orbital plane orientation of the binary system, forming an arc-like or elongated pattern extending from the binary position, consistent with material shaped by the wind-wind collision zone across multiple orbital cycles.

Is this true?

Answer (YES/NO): NO